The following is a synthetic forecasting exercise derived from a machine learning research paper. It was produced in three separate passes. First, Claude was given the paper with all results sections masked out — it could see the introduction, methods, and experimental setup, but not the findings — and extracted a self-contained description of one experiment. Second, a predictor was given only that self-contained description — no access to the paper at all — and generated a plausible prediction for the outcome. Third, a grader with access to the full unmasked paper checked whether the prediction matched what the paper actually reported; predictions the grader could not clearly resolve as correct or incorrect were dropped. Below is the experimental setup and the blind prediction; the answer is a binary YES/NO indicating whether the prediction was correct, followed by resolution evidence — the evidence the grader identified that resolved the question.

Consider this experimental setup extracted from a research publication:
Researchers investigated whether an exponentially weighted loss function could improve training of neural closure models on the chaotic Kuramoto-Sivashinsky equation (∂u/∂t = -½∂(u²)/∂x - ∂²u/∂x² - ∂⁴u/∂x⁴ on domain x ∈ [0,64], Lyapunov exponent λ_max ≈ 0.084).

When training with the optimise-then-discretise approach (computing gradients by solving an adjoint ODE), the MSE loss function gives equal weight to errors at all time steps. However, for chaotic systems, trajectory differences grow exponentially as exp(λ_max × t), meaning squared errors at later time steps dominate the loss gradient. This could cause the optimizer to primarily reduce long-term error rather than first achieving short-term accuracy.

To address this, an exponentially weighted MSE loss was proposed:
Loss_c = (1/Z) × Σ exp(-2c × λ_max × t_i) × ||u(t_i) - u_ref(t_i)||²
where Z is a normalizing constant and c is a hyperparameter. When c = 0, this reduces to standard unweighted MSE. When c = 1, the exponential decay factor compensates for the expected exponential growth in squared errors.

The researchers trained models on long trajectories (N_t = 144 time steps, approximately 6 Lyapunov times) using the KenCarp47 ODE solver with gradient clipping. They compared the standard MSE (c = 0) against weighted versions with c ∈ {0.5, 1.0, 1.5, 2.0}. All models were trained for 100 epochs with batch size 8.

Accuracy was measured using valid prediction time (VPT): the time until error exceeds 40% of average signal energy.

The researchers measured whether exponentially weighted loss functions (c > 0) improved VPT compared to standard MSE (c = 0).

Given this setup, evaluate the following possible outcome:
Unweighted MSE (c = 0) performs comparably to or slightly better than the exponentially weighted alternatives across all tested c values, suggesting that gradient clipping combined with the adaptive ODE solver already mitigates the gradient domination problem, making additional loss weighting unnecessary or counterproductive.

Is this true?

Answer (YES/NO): NO